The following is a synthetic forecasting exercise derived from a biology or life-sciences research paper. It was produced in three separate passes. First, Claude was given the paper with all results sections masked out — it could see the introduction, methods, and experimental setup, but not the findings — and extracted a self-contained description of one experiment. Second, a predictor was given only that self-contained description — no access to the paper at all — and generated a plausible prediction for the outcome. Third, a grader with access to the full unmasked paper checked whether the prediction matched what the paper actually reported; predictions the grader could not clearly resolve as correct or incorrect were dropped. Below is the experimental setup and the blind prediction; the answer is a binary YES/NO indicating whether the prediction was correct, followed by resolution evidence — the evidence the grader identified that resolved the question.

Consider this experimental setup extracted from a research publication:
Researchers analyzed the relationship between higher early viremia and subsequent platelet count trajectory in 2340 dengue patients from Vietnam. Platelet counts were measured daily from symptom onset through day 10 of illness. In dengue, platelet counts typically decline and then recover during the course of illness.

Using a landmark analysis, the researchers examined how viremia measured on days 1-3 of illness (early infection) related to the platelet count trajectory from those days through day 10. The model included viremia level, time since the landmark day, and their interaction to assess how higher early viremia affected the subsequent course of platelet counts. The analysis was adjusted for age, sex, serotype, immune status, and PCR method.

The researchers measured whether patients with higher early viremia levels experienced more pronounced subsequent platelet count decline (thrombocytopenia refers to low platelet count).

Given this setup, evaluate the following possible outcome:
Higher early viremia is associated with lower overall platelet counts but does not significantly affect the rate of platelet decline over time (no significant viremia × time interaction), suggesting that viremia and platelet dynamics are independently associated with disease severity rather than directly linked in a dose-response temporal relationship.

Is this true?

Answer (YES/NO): NO